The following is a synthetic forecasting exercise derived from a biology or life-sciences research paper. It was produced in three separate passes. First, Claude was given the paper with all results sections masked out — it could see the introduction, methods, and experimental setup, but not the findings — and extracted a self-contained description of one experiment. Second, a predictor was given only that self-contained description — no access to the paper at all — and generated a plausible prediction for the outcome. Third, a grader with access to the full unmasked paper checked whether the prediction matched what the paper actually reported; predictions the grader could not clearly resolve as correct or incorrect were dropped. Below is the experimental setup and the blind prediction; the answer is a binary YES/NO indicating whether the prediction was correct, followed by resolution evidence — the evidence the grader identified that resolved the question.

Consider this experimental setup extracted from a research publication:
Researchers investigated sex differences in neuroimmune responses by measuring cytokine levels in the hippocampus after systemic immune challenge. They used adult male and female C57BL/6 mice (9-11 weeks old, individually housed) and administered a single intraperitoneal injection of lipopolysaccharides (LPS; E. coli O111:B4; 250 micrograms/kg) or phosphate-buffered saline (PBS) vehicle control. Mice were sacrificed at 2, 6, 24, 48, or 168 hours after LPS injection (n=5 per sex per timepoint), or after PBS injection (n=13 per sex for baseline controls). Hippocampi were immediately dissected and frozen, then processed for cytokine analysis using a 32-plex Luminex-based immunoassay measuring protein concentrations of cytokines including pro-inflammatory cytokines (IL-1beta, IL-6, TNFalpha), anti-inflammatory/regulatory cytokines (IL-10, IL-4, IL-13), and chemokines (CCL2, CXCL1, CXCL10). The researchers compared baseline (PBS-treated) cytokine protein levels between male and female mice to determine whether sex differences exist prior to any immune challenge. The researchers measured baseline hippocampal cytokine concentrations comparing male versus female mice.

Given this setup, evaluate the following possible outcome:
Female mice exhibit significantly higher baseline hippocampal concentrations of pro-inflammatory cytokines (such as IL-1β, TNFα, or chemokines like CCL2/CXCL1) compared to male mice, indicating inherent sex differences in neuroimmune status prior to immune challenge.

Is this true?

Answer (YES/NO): NO